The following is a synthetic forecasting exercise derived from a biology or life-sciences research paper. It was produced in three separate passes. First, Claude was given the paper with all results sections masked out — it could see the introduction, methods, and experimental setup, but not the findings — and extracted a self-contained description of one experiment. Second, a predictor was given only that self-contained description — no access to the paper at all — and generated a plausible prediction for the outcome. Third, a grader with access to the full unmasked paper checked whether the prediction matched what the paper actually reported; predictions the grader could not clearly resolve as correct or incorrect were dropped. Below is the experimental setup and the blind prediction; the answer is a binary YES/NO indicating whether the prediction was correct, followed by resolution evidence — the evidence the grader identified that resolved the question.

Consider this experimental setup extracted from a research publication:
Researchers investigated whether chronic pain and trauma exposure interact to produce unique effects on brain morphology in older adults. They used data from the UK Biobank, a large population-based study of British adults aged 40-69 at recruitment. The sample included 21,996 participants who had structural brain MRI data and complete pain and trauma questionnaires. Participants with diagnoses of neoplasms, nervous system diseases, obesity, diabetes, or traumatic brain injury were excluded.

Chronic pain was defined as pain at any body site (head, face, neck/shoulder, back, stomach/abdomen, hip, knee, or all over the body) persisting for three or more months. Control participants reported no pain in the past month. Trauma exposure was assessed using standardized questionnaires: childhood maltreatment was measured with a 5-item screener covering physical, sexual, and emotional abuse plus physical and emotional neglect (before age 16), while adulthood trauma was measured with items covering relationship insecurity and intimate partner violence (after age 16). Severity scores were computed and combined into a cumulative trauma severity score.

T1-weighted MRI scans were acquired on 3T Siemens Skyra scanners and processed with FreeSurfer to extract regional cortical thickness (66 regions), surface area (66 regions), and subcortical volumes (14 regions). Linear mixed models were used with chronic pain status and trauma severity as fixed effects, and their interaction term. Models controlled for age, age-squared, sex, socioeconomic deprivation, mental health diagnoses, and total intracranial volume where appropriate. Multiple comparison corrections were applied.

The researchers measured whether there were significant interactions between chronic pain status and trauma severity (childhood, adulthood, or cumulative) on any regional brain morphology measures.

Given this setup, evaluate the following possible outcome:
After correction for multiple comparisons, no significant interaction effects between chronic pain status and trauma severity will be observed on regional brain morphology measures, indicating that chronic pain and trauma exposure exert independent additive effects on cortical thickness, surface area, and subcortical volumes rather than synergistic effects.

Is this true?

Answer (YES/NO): YES